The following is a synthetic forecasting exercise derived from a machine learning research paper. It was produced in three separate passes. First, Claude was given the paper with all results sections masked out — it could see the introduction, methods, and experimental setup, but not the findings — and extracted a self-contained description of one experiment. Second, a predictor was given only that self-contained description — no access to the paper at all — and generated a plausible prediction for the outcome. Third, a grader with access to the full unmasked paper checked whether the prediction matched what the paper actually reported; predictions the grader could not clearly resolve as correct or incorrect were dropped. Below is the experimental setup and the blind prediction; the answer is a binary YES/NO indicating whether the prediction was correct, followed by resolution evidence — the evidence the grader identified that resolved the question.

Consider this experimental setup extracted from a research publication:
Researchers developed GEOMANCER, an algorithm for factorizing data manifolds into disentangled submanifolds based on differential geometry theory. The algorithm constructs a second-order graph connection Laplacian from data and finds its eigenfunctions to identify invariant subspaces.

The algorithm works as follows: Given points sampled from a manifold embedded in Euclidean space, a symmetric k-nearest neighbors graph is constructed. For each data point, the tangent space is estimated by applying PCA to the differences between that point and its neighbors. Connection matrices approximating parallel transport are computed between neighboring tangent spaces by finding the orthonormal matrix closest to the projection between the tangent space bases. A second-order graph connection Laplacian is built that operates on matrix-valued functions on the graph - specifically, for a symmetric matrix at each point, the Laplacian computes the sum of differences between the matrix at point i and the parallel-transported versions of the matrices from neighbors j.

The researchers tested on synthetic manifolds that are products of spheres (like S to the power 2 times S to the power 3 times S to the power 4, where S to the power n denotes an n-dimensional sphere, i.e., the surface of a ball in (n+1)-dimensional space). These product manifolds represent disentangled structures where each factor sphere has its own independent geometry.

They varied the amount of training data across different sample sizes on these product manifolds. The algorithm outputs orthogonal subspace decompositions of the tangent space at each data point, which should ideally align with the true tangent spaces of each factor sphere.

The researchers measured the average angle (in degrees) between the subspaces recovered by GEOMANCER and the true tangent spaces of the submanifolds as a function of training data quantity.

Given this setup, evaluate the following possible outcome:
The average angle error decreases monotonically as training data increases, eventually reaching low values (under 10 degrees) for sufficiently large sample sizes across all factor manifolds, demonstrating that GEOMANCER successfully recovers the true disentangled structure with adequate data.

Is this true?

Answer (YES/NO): NO